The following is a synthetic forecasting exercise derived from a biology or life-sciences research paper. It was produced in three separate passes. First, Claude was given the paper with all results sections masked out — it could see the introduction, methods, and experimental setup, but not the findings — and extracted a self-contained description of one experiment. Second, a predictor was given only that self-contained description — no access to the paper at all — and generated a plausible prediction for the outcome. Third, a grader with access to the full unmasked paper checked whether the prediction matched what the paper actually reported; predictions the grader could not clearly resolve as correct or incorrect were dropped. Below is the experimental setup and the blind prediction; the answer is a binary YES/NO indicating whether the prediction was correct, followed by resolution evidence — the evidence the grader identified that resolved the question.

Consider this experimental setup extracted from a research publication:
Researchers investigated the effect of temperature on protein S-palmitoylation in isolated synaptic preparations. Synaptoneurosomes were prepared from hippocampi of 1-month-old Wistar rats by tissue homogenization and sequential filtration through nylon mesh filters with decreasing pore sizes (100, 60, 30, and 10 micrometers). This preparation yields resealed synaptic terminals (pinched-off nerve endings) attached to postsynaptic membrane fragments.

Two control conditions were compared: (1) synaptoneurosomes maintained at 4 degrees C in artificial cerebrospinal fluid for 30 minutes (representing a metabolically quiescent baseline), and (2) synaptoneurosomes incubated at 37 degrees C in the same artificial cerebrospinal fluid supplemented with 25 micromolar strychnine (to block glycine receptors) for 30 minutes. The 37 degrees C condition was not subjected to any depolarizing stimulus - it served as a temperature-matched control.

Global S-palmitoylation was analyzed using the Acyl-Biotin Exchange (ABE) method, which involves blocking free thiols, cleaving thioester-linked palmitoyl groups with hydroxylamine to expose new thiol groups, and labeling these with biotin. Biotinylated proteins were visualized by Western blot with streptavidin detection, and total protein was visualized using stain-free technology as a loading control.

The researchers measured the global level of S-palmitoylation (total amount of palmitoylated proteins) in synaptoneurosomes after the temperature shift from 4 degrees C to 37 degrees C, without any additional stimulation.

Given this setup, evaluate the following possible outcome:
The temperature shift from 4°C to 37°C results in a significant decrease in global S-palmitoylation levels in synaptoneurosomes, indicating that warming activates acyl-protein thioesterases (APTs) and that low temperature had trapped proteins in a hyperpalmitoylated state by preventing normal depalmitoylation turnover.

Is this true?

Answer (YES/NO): NO